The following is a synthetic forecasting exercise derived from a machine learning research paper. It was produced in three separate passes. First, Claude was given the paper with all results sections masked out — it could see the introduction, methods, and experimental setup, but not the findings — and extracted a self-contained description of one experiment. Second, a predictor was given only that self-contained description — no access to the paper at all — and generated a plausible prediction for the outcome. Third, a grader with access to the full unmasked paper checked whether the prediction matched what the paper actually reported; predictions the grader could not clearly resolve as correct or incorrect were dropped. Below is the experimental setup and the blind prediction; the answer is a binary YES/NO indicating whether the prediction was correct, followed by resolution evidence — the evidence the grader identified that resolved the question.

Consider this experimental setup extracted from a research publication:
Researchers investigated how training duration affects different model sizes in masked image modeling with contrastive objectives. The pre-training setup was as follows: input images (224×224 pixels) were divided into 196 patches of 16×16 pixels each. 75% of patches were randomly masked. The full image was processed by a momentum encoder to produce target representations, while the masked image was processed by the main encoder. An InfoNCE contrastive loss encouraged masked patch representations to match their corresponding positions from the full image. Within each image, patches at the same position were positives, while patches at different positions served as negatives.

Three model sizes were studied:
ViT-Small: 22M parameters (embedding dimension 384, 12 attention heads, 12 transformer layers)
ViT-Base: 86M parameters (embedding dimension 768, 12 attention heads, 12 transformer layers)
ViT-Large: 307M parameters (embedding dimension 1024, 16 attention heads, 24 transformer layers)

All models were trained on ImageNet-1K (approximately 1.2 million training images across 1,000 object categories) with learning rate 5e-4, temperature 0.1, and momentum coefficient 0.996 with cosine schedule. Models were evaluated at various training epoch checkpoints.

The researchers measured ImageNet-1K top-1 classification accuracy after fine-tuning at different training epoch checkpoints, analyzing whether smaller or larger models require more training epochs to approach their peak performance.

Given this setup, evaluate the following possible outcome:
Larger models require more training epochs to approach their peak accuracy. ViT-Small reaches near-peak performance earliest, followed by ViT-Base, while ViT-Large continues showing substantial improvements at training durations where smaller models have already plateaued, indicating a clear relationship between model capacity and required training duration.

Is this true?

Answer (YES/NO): YES